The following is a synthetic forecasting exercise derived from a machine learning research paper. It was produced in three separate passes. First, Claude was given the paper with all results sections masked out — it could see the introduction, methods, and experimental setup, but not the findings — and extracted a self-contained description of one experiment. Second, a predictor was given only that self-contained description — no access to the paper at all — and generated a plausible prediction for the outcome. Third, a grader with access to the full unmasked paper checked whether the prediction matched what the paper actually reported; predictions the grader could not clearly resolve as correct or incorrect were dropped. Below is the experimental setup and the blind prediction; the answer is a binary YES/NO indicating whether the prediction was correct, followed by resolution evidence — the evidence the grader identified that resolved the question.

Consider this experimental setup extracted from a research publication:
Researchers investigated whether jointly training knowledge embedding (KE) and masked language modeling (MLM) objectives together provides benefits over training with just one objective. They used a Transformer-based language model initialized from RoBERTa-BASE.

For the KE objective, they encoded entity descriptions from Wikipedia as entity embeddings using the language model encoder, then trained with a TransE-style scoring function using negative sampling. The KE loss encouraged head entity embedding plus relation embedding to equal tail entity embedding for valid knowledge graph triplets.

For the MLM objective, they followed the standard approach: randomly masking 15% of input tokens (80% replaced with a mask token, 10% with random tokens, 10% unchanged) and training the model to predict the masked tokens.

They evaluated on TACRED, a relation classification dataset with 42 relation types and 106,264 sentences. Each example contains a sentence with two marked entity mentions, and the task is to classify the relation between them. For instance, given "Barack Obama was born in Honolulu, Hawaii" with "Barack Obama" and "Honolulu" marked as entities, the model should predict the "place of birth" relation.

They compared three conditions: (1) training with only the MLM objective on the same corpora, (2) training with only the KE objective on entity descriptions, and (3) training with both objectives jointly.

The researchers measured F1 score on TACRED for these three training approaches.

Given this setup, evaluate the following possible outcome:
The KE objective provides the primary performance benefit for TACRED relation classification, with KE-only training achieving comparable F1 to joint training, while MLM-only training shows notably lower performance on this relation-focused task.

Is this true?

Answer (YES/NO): NO